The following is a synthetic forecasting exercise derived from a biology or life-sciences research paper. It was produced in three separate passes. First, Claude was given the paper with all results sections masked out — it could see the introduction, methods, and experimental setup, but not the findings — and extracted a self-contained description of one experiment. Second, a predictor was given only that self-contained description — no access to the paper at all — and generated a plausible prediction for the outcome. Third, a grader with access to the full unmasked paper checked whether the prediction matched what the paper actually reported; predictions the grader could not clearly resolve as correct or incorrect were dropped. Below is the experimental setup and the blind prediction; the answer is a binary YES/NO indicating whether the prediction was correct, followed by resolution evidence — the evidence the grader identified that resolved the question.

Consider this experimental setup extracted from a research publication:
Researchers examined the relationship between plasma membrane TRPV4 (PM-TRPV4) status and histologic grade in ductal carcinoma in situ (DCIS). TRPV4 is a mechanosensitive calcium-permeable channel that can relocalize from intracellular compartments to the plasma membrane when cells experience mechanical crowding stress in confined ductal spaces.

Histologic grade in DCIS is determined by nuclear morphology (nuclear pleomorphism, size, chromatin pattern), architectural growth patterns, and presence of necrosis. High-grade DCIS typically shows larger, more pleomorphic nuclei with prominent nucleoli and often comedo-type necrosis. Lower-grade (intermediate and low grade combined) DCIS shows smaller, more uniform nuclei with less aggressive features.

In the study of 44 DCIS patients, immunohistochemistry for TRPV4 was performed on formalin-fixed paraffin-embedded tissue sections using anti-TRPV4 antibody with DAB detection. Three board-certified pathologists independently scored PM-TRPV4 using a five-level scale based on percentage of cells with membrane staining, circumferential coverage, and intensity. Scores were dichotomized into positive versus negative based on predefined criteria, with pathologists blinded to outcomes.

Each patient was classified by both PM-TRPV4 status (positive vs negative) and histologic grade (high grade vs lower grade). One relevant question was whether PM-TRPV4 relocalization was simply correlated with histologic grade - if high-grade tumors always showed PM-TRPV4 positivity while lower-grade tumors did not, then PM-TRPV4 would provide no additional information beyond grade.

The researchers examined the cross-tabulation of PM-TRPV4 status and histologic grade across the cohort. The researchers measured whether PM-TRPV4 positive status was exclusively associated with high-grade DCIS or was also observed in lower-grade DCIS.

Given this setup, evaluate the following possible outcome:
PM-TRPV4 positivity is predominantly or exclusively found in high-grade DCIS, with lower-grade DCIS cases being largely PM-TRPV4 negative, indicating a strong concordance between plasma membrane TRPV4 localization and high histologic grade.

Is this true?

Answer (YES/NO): NO